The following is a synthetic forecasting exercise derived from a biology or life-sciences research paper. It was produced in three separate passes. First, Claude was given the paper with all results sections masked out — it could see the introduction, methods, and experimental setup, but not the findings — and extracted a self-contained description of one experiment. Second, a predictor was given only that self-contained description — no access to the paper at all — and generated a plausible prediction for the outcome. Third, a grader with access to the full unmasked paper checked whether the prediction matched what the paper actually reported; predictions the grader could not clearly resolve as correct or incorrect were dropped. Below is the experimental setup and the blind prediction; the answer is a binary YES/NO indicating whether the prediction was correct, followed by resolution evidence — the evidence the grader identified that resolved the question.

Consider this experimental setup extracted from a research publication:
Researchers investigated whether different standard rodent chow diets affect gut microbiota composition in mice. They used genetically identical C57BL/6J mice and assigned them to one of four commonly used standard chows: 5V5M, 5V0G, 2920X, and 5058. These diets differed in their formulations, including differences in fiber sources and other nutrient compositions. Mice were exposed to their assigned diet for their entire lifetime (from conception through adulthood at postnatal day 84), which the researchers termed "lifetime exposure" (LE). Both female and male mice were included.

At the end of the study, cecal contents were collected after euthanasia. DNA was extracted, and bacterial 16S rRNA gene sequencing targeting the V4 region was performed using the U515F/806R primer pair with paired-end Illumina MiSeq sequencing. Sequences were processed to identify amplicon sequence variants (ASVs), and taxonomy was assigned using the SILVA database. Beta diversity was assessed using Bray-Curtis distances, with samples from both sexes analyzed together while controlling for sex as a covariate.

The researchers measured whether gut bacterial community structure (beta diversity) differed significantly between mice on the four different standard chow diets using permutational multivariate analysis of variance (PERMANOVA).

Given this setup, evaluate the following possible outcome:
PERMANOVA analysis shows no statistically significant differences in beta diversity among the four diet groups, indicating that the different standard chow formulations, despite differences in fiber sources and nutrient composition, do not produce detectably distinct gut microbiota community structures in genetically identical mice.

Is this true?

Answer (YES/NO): NO